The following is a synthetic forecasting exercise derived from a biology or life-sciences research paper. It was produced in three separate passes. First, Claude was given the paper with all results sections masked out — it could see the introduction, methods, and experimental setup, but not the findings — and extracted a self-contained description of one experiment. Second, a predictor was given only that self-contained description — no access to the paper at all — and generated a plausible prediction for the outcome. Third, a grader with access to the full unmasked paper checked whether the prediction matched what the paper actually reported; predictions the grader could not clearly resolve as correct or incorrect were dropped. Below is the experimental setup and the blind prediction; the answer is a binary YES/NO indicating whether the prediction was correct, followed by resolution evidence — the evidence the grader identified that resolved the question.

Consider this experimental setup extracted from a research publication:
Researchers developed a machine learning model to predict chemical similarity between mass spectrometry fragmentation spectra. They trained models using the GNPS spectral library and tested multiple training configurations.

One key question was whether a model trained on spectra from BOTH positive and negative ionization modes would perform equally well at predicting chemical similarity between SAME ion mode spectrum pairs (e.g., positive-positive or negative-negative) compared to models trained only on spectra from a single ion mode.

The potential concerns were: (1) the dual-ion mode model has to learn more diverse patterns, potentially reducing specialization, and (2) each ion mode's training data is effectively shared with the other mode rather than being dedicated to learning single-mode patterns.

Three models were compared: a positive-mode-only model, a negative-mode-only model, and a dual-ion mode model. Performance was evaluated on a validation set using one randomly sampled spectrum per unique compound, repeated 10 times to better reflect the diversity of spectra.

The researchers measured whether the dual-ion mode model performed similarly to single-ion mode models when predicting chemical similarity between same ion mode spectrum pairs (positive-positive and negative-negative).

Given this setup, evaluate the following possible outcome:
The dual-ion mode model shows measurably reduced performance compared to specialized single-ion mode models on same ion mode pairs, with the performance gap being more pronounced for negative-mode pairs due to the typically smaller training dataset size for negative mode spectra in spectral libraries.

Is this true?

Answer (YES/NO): NO